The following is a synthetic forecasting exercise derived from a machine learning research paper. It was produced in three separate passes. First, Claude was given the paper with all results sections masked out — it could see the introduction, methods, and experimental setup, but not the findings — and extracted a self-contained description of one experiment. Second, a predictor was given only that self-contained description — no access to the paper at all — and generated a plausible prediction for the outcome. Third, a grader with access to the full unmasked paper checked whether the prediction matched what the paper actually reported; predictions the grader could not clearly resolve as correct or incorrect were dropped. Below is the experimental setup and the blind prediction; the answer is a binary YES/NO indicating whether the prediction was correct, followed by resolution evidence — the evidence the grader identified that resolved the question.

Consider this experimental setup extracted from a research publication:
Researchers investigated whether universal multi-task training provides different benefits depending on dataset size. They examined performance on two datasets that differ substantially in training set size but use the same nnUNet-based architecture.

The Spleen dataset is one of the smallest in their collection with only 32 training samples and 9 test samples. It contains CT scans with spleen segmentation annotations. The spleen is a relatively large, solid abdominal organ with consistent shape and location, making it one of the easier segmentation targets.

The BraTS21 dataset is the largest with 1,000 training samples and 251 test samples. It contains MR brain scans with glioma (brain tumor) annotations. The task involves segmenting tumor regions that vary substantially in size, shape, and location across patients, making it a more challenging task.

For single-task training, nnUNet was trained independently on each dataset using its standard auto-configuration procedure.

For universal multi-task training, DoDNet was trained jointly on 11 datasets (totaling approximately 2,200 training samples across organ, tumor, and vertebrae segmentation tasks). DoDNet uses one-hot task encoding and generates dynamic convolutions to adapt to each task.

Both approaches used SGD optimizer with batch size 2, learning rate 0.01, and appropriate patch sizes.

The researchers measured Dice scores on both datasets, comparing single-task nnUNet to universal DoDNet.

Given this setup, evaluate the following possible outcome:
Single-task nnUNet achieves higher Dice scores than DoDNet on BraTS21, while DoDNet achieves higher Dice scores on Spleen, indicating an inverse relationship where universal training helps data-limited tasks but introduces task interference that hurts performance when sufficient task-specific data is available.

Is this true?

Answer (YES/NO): YES